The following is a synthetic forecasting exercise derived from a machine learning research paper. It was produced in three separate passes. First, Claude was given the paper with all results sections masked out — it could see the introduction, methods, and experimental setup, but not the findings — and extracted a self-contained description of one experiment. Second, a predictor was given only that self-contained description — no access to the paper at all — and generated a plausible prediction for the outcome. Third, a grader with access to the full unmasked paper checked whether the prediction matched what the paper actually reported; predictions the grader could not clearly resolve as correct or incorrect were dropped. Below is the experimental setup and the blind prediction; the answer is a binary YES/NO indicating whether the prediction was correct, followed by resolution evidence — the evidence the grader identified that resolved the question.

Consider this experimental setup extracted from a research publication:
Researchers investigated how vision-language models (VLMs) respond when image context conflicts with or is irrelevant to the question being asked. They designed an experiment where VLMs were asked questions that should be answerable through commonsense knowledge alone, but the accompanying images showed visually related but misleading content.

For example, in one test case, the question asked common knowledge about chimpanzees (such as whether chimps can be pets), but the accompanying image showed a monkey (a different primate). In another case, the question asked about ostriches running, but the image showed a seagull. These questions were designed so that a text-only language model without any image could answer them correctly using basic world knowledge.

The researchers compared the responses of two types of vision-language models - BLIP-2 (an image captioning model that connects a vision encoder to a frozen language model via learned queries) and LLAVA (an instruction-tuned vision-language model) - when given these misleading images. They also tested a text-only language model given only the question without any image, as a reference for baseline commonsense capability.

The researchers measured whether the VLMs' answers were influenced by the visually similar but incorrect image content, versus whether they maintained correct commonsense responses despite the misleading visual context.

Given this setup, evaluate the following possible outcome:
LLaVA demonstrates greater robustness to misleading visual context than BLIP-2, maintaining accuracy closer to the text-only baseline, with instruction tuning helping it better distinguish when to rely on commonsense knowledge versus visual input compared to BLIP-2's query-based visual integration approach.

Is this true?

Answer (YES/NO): NO